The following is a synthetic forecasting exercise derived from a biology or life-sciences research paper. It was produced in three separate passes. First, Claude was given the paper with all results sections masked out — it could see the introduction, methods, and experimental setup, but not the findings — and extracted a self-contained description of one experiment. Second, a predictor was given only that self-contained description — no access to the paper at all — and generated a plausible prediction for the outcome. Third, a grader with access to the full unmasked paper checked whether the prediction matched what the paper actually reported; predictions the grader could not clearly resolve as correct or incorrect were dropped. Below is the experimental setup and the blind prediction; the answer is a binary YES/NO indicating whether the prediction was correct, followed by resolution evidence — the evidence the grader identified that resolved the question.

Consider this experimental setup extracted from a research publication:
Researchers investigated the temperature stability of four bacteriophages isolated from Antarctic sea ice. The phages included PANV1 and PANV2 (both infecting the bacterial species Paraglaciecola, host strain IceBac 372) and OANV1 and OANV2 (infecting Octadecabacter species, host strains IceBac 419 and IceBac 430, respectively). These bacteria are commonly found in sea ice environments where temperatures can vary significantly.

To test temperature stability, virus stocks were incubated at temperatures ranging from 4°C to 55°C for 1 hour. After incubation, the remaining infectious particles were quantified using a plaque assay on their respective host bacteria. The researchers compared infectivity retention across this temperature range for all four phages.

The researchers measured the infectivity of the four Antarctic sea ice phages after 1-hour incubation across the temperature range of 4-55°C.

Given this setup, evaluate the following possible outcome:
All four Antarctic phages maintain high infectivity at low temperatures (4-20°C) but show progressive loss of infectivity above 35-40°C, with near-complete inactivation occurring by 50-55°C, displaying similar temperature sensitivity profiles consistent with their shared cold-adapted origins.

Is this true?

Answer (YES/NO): NO